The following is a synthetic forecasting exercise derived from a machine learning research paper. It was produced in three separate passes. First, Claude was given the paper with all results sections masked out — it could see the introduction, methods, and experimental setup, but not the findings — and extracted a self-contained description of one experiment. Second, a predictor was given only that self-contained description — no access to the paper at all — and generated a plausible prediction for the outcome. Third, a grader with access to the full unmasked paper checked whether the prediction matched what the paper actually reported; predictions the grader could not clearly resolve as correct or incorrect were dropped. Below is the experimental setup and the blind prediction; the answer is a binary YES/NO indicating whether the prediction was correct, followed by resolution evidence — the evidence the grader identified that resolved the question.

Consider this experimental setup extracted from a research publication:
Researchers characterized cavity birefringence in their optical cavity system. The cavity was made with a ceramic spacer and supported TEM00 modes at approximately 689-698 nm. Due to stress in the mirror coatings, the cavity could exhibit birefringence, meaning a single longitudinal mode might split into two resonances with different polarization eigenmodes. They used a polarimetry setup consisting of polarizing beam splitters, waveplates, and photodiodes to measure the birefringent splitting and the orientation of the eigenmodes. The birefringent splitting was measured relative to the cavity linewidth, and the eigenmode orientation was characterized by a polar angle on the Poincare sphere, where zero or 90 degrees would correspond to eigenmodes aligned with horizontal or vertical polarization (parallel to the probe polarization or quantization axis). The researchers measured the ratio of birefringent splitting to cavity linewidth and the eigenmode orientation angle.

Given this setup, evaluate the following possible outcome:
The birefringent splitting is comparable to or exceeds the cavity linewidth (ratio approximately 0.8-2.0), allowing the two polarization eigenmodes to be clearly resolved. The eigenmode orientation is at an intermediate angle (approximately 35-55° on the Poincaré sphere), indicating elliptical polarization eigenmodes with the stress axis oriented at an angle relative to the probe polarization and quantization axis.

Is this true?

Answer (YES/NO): NO